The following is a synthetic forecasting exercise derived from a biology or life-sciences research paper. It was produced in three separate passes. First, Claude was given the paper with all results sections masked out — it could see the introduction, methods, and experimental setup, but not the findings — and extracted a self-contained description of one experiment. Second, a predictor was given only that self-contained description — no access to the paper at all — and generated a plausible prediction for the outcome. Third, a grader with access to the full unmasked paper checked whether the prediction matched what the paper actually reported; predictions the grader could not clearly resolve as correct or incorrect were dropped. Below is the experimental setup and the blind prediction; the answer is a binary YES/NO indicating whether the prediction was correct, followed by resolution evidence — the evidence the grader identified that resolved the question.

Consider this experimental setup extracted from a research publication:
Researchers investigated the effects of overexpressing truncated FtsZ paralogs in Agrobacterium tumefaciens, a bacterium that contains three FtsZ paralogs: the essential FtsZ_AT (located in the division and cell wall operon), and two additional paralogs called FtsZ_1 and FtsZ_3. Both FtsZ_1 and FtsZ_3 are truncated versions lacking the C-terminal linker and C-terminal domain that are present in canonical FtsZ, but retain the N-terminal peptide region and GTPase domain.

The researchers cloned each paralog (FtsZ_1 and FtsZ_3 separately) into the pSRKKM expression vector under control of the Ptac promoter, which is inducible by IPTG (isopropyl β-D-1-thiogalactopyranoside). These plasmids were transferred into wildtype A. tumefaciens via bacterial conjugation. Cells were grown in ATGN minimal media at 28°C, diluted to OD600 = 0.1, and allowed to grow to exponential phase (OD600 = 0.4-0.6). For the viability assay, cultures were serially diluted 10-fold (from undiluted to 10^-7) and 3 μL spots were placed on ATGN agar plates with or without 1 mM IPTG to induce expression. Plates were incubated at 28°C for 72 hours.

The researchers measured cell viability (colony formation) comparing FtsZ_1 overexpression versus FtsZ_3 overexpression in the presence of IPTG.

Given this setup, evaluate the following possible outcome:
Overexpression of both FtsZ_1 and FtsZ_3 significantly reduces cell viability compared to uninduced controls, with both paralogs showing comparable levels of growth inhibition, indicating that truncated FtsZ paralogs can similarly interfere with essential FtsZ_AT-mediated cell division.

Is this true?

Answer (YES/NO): NO